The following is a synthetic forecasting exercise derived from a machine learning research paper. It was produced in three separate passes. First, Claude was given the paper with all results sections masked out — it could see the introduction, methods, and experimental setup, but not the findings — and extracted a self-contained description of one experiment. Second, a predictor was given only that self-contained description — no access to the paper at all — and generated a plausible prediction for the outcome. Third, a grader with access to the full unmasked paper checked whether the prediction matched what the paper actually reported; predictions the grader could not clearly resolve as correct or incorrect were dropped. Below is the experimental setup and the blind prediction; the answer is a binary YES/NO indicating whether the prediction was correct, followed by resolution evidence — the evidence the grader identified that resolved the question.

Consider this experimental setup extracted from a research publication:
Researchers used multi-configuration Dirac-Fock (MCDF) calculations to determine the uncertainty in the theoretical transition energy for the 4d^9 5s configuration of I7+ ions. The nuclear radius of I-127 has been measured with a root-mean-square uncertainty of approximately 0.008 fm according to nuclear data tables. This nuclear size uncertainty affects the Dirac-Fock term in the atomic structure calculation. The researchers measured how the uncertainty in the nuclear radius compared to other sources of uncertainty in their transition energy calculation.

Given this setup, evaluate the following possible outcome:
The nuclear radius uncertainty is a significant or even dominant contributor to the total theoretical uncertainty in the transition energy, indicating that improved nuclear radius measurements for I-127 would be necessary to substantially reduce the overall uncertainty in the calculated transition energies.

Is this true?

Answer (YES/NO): NO